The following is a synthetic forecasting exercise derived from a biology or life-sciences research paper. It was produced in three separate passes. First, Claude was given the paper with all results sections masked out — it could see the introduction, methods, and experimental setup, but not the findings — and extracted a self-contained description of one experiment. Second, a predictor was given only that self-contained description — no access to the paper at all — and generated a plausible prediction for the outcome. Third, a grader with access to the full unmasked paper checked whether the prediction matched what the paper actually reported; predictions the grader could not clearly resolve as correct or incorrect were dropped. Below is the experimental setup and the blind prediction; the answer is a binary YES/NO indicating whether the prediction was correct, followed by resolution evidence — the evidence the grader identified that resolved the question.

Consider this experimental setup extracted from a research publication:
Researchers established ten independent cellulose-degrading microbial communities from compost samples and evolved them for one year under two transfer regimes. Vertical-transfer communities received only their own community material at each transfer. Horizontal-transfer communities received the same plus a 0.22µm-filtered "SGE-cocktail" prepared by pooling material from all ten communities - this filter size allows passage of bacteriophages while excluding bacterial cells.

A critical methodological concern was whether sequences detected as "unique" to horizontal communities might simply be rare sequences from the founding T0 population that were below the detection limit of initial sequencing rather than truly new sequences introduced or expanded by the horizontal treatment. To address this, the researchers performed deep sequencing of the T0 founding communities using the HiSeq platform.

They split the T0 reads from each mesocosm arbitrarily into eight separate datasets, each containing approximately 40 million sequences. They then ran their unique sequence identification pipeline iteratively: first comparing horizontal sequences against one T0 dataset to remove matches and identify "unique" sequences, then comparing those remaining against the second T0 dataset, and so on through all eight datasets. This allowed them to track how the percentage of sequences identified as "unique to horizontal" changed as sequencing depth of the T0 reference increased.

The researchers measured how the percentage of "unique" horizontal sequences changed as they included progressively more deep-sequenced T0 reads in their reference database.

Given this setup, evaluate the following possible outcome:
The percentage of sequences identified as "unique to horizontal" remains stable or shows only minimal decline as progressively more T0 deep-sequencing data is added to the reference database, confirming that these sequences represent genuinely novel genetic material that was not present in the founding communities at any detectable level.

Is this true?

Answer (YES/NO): YES